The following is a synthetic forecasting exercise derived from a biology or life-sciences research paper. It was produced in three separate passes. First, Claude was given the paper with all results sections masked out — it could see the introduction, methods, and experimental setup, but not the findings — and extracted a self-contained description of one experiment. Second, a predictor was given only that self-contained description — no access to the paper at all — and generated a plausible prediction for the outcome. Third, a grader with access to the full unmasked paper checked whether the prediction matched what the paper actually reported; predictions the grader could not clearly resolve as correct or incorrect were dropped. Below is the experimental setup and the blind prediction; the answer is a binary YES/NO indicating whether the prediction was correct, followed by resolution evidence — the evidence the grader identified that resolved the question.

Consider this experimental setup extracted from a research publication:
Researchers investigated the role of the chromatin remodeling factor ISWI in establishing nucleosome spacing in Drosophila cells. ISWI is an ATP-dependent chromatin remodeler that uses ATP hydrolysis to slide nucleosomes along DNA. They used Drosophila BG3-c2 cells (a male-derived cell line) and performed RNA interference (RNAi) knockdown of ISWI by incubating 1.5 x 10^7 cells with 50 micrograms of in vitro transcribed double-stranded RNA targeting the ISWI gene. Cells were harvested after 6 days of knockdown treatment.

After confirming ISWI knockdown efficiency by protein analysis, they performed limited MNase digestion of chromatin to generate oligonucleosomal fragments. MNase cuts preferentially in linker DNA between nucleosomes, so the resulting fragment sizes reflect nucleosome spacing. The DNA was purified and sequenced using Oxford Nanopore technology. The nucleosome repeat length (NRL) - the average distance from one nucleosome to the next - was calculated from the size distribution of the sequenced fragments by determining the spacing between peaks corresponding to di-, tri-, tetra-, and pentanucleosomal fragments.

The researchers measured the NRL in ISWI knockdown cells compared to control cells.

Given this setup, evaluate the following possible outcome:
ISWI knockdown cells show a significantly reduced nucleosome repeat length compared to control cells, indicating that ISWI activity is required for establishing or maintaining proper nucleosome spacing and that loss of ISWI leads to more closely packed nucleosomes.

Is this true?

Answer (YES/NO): YES